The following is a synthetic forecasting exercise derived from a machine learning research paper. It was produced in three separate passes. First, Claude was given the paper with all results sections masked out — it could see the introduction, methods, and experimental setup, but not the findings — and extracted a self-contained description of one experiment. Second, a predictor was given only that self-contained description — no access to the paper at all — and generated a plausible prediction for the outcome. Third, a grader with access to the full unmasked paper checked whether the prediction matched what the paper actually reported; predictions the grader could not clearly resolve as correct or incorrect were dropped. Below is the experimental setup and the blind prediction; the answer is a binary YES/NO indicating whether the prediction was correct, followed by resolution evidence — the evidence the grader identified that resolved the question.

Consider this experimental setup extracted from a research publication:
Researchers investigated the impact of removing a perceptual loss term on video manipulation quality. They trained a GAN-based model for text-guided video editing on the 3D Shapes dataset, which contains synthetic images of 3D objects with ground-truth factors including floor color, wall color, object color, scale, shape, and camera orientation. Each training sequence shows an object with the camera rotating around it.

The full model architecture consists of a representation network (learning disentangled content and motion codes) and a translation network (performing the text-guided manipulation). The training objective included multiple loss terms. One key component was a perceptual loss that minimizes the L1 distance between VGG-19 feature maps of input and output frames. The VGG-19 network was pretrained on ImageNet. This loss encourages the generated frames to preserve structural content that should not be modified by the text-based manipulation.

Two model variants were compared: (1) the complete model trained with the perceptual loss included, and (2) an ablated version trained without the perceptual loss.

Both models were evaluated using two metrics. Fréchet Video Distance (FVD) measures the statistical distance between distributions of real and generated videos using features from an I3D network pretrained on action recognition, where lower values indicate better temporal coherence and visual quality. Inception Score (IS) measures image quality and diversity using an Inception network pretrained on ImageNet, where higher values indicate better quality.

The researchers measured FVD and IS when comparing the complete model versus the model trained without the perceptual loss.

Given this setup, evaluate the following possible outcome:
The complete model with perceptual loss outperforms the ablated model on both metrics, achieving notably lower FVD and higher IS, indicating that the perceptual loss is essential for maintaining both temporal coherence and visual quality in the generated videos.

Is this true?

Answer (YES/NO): NO